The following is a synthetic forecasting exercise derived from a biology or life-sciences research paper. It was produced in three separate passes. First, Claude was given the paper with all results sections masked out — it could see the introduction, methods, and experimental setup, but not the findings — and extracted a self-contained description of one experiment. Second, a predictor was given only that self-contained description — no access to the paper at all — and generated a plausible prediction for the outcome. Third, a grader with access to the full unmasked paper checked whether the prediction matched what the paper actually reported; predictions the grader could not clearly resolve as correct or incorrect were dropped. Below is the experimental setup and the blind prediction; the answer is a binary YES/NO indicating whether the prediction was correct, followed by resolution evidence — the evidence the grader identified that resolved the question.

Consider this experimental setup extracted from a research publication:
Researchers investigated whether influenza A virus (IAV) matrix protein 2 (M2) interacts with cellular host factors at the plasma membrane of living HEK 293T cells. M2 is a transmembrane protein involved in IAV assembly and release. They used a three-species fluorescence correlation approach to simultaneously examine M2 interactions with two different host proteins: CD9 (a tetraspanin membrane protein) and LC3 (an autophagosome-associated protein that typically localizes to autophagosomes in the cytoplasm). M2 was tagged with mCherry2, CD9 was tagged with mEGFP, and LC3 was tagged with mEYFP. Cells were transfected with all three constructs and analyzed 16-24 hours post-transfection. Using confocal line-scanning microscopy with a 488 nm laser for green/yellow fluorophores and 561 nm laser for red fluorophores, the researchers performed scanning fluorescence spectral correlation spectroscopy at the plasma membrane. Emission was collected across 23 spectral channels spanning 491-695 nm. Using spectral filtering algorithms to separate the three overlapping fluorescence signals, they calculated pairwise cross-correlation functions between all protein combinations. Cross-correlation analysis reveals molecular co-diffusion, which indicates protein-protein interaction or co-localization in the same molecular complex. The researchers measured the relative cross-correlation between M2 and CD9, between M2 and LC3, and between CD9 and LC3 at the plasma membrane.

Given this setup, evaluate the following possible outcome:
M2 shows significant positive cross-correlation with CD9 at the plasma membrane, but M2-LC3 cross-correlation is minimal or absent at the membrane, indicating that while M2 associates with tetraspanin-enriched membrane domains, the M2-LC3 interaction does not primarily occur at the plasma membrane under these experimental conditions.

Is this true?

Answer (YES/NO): NO